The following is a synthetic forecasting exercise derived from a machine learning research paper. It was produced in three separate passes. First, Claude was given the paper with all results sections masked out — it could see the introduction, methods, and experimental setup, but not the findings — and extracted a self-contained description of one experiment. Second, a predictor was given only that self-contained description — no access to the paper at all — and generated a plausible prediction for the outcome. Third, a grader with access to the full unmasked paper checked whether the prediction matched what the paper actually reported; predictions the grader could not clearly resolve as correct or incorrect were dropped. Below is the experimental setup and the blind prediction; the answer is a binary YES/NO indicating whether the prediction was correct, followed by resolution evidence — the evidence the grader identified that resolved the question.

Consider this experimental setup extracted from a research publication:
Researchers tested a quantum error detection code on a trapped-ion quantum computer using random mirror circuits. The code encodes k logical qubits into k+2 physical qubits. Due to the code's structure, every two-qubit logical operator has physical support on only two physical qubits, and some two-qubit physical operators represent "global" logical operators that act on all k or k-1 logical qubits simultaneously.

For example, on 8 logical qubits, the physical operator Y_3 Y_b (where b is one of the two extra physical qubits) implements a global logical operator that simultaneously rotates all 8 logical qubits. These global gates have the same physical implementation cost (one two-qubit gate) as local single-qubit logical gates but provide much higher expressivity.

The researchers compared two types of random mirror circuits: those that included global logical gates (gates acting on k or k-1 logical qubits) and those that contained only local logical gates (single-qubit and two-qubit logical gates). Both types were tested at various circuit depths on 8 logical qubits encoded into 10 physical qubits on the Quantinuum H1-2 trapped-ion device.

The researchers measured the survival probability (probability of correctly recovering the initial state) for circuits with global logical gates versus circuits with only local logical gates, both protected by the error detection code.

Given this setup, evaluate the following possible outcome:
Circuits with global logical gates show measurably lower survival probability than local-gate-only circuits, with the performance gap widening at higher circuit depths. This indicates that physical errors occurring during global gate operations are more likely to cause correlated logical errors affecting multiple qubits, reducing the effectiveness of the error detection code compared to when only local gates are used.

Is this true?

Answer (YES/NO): NO